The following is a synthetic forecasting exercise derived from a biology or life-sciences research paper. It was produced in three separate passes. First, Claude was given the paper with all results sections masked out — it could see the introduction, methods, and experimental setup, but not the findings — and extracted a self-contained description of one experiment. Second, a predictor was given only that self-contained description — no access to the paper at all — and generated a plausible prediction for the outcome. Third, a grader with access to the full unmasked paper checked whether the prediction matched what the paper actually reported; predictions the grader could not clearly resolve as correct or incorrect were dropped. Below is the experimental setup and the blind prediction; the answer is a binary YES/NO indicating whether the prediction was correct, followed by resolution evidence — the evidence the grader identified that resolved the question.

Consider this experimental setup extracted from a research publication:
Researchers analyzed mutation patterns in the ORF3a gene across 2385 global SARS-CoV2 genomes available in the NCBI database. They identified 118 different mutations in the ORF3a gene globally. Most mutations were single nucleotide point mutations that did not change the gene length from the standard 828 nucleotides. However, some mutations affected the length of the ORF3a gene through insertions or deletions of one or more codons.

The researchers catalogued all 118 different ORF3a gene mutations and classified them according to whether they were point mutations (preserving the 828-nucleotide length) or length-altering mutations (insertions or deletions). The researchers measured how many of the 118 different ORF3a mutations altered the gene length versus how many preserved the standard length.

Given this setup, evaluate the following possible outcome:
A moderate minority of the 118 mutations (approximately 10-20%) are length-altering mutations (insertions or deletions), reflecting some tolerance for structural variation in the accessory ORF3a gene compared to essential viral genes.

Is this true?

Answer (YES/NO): NO